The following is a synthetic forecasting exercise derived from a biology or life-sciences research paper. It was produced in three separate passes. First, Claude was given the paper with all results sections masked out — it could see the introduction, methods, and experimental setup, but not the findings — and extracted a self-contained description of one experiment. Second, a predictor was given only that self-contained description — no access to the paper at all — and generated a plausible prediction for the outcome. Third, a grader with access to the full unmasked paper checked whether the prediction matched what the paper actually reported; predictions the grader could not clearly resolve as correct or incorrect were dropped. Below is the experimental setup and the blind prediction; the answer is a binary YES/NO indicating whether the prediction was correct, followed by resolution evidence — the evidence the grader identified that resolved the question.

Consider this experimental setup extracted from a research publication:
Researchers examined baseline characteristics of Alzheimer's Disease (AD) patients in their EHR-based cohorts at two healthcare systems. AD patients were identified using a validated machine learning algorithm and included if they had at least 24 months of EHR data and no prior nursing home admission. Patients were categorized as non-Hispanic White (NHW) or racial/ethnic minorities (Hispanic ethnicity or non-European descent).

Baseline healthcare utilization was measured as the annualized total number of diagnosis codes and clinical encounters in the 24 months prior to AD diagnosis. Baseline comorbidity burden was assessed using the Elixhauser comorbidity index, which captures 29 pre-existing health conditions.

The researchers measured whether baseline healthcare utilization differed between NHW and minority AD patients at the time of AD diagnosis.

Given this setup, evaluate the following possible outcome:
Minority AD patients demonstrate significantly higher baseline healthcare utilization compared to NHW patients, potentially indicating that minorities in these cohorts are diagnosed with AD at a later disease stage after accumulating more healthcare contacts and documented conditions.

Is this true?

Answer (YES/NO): YES